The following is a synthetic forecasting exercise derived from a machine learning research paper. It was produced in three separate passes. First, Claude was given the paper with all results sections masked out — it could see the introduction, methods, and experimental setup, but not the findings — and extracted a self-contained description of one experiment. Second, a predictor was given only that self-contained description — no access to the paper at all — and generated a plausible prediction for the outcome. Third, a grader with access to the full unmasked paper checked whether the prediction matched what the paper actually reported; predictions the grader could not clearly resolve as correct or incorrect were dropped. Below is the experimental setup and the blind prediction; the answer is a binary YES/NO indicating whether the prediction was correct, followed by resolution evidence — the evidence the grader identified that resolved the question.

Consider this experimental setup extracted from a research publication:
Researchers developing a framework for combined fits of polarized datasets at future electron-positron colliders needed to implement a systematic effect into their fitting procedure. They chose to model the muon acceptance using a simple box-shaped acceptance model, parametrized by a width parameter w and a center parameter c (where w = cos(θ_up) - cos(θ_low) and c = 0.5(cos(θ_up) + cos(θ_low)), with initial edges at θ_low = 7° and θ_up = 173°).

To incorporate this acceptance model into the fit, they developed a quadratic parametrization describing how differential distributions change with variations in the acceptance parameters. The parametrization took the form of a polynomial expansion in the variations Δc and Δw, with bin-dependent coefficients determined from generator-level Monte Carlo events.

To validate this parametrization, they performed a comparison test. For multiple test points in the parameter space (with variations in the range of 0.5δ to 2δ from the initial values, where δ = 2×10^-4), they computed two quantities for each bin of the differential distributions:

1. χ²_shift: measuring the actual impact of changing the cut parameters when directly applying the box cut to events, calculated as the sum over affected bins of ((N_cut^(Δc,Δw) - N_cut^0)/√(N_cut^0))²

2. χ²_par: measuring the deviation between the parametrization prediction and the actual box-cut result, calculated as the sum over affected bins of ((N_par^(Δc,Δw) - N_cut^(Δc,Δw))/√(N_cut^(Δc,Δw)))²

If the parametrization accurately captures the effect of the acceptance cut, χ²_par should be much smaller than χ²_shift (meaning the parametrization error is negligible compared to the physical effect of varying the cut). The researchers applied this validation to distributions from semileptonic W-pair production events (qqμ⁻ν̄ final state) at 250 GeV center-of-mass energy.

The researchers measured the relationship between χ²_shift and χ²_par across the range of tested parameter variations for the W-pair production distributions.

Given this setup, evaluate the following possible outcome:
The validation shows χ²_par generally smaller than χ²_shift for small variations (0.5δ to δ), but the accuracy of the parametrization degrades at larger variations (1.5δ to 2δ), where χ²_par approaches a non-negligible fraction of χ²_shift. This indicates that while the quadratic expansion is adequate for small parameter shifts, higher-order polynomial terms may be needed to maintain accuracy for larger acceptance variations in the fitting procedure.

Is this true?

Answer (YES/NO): NO